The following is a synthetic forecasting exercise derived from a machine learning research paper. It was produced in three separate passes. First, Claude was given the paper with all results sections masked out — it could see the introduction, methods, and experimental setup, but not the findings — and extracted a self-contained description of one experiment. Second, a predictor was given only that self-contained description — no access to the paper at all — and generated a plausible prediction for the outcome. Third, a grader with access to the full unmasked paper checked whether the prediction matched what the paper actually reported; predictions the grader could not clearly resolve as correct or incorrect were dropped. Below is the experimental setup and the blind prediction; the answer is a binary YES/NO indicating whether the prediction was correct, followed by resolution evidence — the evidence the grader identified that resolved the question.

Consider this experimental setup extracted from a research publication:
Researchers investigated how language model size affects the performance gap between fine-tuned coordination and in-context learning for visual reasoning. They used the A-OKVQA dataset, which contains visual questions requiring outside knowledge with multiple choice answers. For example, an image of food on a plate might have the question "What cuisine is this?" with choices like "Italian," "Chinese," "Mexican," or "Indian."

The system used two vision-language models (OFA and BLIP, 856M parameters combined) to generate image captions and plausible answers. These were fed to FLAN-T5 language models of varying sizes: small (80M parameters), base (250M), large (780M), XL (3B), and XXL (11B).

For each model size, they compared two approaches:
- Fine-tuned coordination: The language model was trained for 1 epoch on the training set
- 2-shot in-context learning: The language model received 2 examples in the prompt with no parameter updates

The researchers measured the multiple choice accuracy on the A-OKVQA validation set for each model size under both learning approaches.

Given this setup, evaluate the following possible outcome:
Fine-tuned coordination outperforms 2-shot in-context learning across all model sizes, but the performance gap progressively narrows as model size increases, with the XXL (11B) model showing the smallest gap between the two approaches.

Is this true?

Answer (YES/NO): NO